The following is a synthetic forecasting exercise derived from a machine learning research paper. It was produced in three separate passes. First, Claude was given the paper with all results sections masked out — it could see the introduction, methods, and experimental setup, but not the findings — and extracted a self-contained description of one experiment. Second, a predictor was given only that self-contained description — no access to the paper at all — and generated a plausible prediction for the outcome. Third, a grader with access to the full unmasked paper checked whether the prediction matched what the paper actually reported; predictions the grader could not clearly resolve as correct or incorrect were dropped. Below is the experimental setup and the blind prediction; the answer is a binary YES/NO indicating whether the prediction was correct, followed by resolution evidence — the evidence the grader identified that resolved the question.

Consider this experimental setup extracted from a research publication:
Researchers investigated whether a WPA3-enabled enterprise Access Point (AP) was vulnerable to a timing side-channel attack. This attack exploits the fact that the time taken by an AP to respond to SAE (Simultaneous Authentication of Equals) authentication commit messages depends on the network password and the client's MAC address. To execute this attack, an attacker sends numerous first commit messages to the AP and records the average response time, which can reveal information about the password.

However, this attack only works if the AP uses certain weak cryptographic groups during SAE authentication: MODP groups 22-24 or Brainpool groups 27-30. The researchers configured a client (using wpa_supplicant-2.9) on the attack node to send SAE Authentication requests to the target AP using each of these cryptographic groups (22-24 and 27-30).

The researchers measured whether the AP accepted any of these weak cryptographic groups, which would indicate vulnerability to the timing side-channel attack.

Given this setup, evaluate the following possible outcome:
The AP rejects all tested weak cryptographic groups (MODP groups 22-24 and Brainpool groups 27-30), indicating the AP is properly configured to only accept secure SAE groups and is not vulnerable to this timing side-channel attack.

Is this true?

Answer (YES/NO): YES